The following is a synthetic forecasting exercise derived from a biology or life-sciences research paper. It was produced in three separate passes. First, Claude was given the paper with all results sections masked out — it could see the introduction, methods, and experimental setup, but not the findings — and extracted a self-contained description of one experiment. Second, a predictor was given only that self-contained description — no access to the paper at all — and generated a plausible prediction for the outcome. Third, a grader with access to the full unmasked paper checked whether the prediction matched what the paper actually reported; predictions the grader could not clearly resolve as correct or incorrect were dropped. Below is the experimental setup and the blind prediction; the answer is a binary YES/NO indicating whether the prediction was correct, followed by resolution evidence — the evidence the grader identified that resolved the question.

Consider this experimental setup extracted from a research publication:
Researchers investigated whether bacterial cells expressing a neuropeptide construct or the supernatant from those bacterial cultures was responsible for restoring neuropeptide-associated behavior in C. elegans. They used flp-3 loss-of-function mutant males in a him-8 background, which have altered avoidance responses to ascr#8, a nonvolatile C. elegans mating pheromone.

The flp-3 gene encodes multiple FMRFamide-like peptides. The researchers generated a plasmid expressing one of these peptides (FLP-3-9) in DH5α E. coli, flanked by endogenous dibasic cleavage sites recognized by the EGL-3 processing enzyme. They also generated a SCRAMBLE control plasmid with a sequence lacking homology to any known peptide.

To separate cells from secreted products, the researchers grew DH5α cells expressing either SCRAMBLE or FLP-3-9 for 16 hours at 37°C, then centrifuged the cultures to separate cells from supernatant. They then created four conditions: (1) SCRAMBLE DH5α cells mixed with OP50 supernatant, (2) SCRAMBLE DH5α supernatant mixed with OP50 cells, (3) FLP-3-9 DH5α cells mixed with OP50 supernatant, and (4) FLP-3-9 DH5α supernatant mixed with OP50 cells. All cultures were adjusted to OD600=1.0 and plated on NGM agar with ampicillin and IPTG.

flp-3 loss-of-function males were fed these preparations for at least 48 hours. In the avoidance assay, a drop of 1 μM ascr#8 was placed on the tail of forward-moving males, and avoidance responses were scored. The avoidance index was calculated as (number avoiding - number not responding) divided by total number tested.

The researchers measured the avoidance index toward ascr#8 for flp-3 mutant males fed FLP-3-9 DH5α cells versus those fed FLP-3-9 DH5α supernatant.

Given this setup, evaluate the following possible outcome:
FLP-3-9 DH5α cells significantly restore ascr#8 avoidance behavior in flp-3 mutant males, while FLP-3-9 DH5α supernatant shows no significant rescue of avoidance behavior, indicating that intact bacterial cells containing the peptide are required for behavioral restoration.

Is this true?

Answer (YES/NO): NO